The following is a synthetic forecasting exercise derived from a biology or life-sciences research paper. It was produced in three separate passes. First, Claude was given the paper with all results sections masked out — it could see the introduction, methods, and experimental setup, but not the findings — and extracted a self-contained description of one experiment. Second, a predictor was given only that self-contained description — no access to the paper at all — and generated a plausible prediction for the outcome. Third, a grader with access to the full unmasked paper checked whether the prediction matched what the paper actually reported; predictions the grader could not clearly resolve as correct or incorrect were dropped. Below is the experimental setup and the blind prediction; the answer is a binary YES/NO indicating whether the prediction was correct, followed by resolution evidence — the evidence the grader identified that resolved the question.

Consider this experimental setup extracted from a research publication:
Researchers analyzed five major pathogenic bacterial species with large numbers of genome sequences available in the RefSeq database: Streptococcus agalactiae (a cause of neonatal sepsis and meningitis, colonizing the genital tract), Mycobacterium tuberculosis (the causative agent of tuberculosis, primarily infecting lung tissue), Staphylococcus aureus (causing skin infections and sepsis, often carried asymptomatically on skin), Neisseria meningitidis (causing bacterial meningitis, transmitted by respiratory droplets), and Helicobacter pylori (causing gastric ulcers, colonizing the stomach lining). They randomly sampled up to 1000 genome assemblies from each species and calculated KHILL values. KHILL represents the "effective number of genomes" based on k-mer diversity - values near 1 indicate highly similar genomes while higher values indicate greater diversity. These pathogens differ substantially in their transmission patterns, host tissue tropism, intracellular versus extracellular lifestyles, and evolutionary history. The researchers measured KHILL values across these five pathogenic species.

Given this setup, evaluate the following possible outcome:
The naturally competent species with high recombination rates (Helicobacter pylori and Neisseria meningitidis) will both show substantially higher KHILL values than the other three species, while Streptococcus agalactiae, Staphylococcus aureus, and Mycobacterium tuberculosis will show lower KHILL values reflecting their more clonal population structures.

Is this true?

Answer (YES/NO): NO